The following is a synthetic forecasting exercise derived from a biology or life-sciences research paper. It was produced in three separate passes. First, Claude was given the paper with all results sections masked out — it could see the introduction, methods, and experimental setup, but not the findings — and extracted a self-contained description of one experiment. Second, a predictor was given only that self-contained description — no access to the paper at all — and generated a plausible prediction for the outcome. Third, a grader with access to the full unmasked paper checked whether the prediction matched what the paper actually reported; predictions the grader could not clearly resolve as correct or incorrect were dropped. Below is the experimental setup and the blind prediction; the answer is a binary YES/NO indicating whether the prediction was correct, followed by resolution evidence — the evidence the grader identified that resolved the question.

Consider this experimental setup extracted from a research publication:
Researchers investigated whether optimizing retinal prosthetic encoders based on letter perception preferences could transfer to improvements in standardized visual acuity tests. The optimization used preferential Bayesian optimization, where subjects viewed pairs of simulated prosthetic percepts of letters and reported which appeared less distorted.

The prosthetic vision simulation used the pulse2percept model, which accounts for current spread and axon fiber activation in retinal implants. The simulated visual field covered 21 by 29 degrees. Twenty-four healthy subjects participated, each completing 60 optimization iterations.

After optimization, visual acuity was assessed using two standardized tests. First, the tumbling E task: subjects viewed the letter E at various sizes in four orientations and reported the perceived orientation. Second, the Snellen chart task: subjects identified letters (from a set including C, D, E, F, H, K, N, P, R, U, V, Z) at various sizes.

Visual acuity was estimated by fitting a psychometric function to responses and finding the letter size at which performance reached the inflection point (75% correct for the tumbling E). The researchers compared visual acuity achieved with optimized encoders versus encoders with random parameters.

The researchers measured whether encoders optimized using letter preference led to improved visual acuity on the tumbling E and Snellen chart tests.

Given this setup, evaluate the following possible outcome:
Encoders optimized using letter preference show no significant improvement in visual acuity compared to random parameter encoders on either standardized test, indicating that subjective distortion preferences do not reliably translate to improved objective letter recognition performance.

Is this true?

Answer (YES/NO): NO